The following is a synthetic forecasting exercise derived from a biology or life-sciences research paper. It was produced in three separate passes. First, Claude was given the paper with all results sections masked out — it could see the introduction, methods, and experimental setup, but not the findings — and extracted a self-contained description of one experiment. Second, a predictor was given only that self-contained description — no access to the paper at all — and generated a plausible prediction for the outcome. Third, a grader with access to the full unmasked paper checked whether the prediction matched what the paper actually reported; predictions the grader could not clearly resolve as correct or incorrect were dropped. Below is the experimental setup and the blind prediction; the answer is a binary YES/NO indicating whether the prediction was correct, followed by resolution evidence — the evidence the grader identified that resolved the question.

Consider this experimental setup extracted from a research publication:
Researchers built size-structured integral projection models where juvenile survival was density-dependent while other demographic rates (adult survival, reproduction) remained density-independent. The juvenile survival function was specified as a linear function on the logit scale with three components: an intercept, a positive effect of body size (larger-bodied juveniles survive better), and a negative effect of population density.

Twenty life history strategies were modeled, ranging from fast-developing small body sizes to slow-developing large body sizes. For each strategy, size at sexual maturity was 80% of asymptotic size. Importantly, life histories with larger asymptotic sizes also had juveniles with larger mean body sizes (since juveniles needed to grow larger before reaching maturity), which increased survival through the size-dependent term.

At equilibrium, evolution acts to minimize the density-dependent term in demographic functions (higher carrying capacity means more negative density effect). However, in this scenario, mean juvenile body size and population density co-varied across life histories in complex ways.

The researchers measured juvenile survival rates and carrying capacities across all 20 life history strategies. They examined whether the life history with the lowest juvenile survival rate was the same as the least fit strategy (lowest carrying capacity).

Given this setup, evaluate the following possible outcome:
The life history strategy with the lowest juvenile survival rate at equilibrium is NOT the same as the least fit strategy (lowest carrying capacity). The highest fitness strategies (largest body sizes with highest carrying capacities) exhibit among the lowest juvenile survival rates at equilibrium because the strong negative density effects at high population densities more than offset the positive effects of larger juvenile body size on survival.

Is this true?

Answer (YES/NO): NO